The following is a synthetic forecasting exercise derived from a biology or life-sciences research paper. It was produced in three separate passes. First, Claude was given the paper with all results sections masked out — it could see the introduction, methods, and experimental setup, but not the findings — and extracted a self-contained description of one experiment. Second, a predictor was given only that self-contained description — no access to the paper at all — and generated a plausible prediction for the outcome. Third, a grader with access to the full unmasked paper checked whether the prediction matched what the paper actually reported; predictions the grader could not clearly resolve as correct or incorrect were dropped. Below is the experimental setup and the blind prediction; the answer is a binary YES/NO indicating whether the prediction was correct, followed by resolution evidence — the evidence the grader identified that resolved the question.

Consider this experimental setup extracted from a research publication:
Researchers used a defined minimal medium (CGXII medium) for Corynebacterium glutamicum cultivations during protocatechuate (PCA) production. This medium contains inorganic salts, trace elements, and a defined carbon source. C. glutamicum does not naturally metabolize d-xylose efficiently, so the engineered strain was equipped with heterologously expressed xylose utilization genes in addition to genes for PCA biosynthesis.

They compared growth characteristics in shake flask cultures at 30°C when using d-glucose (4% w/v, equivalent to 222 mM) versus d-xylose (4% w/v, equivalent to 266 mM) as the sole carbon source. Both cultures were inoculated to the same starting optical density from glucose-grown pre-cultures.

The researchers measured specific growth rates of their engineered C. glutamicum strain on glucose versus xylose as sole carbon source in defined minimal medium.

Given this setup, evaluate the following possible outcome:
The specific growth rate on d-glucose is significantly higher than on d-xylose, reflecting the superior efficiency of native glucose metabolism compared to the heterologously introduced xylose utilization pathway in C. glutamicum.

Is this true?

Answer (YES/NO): YES